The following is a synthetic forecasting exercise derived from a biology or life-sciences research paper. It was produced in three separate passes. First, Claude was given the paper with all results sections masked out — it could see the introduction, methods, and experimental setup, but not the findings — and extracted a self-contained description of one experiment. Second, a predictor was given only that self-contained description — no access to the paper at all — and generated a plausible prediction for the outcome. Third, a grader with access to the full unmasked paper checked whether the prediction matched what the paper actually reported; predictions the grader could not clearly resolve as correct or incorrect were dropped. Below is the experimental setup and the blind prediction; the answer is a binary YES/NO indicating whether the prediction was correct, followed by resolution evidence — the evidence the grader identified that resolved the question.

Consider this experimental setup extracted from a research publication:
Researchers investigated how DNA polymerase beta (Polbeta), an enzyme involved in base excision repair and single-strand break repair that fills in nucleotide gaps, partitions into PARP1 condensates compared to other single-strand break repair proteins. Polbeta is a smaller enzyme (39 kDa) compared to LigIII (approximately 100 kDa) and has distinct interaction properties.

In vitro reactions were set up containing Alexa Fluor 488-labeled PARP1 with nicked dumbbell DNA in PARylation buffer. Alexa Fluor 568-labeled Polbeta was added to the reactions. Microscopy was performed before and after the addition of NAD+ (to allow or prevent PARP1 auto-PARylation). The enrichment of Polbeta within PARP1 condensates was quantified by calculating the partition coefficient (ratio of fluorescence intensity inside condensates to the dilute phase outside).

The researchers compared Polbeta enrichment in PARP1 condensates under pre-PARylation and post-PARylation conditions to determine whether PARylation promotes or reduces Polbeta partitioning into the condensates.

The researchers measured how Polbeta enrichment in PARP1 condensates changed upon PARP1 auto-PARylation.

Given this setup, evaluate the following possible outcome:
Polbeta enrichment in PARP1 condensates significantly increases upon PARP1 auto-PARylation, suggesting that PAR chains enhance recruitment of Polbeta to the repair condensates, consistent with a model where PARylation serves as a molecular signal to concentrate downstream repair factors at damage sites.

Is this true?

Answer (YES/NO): NO